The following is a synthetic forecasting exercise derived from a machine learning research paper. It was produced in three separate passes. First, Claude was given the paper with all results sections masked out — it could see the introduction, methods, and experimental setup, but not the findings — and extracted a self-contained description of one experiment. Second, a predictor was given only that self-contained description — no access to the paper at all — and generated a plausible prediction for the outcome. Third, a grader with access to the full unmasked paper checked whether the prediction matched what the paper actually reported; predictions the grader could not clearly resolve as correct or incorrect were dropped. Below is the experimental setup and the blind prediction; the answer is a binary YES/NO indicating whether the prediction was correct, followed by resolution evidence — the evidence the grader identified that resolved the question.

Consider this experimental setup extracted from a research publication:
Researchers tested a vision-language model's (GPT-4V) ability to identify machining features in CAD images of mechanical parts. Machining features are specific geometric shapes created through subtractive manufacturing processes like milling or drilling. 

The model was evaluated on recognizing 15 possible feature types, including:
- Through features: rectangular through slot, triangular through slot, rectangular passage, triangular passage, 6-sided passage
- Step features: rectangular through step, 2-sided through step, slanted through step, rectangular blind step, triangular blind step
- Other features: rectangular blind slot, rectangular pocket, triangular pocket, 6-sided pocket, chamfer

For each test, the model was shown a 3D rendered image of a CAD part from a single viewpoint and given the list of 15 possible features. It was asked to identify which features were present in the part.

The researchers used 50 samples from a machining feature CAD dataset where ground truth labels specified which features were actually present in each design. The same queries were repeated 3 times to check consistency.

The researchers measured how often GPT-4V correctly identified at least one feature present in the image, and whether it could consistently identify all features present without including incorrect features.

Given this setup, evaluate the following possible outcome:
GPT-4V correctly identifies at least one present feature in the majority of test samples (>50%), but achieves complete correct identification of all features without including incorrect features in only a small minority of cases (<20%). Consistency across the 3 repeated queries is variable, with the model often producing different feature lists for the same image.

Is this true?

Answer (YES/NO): NO